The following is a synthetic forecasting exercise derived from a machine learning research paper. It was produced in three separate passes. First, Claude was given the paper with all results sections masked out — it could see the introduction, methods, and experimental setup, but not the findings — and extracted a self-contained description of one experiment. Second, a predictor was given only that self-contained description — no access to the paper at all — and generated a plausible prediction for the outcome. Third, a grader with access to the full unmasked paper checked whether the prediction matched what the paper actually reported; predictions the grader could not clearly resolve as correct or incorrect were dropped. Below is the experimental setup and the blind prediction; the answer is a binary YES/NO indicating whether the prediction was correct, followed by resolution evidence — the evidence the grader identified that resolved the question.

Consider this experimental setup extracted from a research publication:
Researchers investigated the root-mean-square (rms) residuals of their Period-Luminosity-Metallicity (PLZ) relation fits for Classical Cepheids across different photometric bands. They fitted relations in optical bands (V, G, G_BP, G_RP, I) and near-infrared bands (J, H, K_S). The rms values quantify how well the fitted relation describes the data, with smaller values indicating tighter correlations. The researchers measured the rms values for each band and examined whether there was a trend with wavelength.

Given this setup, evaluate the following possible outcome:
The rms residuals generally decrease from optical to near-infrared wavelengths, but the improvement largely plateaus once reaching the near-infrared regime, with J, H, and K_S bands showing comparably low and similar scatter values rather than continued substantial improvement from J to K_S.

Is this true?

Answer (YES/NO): NO